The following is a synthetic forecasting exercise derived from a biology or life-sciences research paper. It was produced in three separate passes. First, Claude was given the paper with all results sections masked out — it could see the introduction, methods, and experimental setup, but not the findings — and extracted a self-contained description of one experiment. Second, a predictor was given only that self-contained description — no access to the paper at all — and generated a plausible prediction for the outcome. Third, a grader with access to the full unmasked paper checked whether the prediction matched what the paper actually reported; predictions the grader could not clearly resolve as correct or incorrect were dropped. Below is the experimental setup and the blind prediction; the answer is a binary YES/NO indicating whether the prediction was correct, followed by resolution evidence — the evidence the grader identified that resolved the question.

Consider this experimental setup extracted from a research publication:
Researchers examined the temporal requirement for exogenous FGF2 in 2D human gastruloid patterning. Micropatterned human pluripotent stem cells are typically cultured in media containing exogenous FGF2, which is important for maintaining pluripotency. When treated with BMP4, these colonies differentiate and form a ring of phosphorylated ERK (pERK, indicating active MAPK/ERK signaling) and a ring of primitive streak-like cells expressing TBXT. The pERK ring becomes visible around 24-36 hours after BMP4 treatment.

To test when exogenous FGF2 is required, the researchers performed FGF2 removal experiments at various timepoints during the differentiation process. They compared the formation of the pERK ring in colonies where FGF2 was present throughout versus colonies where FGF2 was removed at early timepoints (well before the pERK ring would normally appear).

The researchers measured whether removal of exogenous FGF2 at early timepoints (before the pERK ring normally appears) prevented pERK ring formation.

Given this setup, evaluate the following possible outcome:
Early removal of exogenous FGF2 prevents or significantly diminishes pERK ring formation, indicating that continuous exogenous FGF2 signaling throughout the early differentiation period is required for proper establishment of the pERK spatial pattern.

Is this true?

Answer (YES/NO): NO